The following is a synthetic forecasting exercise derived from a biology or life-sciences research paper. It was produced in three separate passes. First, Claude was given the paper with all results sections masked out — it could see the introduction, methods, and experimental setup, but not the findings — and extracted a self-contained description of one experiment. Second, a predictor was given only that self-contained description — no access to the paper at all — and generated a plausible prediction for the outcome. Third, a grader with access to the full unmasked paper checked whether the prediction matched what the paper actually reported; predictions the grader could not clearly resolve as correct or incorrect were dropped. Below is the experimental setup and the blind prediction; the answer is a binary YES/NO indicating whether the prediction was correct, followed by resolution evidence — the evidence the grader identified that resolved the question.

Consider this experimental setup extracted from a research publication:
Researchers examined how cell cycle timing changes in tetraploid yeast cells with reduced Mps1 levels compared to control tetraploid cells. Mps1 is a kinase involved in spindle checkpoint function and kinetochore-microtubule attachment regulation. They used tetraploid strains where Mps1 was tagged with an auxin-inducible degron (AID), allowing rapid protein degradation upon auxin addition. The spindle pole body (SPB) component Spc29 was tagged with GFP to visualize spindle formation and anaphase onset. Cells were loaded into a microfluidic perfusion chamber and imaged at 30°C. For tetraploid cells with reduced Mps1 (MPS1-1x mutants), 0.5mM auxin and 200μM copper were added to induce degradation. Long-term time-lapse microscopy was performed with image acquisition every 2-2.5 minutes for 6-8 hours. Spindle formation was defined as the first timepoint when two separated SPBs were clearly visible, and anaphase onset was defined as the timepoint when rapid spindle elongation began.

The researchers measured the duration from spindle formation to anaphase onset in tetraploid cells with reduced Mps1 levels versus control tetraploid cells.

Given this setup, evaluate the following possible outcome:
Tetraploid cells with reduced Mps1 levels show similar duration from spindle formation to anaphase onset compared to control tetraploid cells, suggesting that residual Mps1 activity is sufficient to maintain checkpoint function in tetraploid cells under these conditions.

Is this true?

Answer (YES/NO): NO